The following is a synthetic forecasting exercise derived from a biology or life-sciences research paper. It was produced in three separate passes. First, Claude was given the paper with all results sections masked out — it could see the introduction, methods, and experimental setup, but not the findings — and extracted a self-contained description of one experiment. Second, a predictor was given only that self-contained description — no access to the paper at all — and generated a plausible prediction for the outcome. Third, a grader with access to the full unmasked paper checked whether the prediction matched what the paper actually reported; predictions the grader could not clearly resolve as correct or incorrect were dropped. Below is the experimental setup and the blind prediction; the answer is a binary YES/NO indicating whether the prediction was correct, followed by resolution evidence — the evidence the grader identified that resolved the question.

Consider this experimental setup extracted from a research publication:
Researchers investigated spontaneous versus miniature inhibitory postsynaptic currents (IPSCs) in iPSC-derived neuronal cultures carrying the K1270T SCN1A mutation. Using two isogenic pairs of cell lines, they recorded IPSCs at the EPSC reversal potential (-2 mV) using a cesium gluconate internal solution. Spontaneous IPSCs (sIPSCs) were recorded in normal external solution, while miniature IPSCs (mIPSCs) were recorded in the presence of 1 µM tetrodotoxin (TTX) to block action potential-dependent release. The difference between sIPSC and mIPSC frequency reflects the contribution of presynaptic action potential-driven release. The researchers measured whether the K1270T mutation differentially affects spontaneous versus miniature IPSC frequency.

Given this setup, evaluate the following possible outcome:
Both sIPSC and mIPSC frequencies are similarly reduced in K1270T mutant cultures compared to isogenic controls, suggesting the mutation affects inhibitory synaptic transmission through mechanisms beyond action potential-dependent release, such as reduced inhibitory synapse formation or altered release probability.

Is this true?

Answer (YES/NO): NO